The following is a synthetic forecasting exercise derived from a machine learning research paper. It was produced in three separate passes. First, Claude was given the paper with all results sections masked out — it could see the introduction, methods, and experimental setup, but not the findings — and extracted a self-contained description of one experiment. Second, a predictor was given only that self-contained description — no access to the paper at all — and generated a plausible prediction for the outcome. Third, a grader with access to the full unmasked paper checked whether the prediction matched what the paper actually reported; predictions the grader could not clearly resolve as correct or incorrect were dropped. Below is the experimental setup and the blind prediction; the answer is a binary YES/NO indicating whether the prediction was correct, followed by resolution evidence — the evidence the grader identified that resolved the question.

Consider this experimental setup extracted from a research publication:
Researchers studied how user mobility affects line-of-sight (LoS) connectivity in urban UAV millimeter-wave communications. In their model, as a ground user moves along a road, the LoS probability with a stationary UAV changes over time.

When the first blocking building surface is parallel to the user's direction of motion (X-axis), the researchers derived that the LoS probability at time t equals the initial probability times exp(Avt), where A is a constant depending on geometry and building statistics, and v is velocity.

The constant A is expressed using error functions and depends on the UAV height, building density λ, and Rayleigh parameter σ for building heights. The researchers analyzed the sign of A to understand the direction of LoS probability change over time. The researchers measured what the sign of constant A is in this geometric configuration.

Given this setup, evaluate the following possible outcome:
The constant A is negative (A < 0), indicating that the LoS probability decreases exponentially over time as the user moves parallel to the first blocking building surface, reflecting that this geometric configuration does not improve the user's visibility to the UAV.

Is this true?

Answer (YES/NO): YES